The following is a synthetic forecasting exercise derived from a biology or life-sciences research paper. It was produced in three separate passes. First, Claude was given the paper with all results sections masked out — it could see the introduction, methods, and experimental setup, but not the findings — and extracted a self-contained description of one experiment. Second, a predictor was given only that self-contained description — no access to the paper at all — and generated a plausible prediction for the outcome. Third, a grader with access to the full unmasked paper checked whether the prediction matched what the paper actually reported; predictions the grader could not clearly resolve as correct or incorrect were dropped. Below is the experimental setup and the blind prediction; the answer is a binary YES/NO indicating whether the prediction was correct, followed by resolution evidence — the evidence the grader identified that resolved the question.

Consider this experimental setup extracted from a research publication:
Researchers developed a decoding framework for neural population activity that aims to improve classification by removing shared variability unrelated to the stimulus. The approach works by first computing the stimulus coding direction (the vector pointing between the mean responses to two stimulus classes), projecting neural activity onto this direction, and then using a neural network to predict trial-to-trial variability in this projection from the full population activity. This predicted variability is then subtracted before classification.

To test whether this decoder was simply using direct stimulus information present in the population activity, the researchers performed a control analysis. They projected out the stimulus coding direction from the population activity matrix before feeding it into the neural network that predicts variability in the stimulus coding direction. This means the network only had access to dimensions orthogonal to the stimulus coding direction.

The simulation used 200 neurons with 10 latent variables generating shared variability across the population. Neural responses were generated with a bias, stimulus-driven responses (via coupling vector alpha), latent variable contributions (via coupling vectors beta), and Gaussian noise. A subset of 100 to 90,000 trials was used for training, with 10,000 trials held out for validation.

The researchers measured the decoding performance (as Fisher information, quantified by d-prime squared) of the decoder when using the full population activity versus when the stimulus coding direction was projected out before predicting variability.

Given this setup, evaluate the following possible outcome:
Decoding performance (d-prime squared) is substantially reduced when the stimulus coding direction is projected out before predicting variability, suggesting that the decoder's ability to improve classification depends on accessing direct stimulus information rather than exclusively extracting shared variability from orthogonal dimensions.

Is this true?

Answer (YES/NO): NO